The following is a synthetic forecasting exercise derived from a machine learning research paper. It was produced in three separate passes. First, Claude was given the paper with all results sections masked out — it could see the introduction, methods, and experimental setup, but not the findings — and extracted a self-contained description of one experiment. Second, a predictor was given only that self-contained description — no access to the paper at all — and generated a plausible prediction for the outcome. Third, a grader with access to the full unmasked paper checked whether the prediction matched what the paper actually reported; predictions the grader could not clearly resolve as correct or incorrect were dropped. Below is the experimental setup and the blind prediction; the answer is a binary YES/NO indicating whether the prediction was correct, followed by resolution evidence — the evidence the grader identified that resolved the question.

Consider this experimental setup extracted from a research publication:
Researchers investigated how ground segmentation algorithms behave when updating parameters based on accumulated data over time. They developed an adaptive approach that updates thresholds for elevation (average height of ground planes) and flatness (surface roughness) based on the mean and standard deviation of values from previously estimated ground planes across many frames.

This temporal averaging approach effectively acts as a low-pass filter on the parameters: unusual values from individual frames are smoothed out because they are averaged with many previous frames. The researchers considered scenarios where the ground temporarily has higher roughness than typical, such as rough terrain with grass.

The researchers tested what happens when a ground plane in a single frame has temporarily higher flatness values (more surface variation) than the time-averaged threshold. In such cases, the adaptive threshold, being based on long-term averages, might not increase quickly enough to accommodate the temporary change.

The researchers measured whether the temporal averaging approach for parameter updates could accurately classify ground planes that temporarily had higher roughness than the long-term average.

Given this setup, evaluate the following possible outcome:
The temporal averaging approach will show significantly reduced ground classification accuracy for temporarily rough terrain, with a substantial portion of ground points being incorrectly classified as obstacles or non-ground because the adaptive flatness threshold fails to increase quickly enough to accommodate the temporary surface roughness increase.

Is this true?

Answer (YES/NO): YES